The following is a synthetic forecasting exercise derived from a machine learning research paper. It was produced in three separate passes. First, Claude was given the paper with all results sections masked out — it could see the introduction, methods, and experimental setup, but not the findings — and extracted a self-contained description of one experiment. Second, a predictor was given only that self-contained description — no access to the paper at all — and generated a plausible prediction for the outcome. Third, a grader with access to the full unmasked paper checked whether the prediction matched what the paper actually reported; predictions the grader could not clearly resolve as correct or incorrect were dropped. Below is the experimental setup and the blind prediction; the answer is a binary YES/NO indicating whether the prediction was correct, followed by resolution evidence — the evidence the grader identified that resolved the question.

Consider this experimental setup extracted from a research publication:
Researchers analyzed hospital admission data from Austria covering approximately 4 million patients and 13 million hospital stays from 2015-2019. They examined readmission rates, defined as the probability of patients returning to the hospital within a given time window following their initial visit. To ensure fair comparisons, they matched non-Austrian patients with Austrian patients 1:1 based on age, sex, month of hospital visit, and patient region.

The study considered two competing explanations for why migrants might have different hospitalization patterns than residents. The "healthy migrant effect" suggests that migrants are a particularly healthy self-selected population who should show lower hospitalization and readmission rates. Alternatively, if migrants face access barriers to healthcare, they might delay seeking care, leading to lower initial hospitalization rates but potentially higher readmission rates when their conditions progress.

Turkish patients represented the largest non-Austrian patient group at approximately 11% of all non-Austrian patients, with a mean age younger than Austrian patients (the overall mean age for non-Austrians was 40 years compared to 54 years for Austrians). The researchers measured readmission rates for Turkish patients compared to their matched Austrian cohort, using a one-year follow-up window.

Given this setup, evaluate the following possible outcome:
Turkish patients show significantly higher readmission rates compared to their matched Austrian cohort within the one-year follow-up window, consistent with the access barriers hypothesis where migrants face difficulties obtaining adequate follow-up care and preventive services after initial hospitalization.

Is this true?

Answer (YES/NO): NO